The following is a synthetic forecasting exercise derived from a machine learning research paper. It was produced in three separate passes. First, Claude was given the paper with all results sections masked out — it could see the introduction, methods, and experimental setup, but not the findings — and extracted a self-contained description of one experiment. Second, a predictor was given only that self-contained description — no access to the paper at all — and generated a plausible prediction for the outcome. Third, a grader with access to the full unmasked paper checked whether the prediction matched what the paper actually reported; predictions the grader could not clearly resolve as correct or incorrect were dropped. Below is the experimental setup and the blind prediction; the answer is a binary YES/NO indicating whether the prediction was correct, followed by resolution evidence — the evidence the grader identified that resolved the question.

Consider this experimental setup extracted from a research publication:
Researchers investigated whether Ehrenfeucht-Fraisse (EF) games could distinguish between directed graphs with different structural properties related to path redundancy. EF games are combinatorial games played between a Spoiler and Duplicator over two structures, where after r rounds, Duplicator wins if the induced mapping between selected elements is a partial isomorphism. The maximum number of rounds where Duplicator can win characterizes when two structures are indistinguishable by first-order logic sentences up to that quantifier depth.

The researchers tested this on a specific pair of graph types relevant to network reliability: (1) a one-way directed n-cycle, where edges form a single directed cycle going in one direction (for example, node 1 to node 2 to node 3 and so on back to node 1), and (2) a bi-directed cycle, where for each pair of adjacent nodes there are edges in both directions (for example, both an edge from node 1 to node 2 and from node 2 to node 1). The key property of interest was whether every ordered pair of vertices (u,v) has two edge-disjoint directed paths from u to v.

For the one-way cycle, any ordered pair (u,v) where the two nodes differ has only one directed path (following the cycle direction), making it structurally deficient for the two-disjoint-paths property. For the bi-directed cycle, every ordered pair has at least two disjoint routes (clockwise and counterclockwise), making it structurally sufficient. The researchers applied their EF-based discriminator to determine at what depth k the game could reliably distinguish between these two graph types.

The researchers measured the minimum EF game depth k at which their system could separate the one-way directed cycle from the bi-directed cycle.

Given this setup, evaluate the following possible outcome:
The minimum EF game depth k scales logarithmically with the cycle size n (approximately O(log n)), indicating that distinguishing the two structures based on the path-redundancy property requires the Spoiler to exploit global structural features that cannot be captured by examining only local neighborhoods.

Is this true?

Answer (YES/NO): NO